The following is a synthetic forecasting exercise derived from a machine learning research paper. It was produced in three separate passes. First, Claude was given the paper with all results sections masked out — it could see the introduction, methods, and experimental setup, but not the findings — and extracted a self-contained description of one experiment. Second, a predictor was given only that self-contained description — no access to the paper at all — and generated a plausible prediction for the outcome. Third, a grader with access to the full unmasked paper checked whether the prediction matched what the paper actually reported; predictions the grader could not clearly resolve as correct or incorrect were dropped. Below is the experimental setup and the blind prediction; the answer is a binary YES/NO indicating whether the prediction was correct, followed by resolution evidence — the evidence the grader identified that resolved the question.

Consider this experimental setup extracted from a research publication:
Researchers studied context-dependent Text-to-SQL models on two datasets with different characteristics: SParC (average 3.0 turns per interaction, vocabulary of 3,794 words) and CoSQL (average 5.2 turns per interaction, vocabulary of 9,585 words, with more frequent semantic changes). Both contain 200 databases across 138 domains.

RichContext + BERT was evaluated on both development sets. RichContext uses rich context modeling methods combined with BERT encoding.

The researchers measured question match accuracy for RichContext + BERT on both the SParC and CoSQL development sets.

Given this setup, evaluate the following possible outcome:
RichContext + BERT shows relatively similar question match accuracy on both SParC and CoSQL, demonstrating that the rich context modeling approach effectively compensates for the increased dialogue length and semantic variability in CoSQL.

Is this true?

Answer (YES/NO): NO